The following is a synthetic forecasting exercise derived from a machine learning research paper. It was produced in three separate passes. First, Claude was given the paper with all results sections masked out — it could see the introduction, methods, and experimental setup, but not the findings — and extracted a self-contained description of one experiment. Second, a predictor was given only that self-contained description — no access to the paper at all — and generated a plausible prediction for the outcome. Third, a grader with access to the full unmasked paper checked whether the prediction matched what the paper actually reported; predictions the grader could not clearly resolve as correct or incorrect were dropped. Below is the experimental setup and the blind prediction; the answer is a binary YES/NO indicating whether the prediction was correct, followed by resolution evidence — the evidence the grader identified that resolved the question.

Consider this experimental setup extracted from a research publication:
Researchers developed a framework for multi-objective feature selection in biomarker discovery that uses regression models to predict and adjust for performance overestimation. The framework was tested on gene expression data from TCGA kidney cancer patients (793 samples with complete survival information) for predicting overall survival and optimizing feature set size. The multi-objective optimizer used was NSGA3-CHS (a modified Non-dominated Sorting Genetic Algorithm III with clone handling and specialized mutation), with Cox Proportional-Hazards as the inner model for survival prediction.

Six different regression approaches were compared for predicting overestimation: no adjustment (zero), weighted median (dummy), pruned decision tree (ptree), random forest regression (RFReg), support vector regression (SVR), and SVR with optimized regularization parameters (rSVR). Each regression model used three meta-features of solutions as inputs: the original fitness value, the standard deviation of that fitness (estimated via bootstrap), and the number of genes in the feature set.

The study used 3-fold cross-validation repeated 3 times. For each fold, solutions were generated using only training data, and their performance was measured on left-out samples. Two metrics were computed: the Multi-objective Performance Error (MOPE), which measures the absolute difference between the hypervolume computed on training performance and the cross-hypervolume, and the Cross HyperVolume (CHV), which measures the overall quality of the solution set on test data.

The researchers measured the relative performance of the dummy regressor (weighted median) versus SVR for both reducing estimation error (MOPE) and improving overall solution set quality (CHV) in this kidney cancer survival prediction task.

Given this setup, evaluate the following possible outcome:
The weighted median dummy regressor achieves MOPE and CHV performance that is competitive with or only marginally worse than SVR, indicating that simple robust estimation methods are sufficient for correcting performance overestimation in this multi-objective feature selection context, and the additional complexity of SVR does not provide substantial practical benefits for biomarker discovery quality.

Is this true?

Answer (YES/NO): NO